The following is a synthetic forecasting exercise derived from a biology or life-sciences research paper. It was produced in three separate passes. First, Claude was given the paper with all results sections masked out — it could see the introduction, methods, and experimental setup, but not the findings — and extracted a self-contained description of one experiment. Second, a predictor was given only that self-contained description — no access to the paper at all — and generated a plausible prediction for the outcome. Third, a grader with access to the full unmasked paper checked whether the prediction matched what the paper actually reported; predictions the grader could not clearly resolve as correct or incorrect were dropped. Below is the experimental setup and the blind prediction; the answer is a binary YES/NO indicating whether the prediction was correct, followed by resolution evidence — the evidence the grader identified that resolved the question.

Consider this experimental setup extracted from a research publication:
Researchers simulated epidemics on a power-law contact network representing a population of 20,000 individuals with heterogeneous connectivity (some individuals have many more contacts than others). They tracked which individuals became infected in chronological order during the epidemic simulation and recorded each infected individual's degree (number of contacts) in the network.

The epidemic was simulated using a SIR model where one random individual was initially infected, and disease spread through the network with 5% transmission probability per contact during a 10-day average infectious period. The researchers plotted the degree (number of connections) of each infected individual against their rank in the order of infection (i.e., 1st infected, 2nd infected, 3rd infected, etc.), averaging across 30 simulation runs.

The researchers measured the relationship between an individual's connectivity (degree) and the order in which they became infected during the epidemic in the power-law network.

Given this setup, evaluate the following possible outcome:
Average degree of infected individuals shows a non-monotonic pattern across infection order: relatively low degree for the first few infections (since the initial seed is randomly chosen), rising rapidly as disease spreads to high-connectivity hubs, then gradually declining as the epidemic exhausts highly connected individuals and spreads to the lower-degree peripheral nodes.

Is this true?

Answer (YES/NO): NO